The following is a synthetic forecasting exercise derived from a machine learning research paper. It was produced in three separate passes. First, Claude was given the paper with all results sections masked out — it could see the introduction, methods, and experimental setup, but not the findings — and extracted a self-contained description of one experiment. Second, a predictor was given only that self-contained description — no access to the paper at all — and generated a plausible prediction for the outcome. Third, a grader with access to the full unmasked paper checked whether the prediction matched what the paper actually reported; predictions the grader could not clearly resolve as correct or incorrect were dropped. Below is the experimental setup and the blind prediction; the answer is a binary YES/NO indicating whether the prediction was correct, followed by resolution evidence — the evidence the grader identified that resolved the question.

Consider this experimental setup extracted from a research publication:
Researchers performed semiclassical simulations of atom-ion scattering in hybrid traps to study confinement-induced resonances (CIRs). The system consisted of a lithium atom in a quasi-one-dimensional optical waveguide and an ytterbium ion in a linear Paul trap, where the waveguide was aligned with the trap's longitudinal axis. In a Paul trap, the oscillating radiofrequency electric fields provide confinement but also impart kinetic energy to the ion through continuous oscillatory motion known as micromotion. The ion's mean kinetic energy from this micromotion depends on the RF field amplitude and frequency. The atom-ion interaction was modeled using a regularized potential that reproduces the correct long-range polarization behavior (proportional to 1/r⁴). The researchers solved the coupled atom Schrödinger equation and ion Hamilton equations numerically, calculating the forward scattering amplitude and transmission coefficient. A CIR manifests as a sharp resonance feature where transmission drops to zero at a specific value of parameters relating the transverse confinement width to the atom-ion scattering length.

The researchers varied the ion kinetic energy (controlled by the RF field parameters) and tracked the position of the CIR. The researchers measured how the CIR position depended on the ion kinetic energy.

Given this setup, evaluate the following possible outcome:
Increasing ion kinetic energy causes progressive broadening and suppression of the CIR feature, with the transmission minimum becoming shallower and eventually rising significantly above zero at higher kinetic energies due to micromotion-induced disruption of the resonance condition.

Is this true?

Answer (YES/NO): NO